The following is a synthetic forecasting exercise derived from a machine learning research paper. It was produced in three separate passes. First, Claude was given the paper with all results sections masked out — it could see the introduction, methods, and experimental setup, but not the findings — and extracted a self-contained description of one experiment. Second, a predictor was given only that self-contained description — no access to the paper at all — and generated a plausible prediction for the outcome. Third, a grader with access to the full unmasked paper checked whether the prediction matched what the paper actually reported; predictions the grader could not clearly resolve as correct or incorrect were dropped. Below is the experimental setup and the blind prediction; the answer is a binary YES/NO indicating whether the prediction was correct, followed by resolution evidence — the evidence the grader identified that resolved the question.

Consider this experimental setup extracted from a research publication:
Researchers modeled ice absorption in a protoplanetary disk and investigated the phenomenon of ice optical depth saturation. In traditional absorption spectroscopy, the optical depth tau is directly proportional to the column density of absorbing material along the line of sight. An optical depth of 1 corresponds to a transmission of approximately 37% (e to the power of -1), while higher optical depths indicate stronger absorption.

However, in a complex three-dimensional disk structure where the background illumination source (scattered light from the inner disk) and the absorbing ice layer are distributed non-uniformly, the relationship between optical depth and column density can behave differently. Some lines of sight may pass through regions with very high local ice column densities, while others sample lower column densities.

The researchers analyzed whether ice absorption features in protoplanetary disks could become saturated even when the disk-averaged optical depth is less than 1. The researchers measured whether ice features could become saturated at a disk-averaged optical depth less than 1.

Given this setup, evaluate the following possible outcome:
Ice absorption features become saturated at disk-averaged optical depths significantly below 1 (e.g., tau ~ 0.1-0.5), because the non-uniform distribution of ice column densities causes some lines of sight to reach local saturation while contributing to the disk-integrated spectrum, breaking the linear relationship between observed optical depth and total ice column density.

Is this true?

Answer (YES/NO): YES